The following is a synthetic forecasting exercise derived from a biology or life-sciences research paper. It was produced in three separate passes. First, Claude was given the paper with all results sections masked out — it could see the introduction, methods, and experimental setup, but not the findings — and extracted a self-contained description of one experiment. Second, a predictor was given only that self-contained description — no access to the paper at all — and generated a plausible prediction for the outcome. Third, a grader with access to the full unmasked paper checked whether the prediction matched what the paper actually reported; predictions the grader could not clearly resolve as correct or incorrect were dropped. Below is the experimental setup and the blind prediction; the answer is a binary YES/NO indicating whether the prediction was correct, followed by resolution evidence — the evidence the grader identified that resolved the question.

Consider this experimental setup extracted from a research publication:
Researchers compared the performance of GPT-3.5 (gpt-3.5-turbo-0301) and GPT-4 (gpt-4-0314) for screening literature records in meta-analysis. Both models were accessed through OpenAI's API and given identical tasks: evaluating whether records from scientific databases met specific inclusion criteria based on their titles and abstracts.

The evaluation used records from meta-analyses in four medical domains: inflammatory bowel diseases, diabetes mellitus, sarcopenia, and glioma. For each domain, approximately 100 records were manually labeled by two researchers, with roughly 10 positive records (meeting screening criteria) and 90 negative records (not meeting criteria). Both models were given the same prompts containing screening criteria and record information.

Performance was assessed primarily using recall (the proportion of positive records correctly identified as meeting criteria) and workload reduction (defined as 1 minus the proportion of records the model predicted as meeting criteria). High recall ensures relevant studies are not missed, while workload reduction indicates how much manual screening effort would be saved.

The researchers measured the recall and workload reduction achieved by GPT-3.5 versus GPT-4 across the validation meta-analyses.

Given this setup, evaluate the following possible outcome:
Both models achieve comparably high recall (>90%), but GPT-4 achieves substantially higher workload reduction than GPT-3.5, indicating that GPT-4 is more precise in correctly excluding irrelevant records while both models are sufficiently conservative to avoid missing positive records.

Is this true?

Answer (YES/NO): NO